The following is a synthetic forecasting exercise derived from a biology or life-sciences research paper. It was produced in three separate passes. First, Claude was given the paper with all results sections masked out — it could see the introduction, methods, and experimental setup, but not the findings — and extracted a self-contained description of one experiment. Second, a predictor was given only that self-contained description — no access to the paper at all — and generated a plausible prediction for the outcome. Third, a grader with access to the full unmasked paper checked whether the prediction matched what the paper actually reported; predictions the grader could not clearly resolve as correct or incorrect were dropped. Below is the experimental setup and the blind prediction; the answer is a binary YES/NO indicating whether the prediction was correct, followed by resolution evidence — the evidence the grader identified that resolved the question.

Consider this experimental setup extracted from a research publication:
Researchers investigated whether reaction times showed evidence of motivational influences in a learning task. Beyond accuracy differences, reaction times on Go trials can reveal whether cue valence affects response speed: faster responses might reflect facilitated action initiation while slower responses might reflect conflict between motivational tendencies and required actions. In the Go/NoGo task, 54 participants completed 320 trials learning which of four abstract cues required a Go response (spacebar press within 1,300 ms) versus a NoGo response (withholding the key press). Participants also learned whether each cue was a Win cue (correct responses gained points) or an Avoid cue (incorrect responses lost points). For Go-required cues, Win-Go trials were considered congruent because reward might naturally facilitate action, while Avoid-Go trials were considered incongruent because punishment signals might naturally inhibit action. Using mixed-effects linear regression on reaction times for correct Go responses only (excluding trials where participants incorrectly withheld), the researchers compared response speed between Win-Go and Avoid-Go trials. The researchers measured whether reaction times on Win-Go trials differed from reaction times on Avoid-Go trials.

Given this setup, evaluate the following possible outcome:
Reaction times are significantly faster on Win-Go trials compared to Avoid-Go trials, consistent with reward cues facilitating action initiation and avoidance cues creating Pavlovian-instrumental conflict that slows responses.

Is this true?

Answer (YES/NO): YES